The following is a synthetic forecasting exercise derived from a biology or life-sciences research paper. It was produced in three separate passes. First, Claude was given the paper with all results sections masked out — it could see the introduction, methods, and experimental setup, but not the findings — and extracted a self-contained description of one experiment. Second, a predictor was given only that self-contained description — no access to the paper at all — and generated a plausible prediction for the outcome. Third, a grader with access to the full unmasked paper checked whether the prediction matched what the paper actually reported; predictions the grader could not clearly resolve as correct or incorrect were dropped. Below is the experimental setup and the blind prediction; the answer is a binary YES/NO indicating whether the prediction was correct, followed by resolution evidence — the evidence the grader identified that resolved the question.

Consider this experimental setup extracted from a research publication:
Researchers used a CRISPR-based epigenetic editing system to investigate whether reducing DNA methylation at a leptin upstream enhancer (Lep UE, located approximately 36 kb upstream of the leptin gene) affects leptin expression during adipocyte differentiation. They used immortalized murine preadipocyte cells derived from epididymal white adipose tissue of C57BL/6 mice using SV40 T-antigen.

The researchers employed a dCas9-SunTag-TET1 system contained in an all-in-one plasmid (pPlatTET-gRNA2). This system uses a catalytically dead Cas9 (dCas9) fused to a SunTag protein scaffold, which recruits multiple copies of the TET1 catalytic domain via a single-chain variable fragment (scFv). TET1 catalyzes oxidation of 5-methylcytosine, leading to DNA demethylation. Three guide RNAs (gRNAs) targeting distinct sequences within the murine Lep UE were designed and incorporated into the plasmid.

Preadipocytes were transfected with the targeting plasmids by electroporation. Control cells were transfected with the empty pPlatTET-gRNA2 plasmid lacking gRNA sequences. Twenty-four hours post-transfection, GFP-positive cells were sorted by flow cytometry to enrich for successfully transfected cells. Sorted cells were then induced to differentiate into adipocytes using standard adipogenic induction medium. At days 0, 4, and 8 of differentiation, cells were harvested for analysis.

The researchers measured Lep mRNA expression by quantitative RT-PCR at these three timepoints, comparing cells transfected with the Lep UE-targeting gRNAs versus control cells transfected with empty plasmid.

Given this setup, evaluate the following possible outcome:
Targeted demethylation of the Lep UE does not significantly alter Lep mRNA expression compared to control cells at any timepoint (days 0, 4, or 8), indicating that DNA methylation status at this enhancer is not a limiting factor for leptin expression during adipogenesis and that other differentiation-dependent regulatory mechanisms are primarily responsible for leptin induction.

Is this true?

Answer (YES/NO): YES